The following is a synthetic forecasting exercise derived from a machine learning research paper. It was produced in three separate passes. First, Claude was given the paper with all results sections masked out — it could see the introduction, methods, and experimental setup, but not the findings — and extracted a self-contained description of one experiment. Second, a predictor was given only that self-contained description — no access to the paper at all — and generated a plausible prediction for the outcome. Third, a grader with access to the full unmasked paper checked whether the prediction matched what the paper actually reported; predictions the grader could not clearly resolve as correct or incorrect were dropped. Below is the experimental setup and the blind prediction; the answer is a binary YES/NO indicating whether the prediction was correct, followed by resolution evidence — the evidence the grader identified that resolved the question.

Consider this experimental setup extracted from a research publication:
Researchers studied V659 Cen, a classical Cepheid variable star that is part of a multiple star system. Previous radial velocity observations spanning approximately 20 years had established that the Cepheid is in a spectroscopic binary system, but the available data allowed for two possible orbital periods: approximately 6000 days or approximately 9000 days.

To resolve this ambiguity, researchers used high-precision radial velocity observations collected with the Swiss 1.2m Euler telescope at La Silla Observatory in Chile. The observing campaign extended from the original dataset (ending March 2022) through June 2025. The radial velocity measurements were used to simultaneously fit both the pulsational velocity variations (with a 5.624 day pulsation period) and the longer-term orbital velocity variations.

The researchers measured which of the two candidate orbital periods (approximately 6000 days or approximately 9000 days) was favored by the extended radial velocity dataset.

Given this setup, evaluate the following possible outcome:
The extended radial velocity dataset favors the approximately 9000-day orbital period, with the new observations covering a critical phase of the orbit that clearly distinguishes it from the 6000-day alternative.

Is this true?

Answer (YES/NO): NO